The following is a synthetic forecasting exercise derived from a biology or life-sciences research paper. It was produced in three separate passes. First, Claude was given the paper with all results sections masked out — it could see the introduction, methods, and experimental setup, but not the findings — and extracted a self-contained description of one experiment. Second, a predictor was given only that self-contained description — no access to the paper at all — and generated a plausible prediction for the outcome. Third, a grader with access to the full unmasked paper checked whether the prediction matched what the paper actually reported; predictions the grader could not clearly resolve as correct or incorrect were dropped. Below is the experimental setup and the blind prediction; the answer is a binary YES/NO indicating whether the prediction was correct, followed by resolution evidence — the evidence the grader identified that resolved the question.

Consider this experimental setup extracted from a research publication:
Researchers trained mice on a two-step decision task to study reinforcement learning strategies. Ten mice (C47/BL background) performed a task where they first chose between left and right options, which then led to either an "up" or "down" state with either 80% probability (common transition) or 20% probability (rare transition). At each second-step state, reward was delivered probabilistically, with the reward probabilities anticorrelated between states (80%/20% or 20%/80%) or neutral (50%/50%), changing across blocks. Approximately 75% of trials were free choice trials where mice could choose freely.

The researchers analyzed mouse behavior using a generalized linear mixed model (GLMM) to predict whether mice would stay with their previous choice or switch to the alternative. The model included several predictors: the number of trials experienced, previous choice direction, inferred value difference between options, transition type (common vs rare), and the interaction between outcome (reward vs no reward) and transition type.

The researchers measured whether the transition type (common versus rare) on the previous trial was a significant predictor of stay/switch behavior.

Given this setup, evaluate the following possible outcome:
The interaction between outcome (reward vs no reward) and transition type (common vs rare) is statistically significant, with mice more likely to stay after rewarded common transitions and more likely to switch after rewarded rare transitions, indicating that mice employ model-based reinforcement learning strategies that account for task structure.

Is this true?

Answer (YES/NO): YES